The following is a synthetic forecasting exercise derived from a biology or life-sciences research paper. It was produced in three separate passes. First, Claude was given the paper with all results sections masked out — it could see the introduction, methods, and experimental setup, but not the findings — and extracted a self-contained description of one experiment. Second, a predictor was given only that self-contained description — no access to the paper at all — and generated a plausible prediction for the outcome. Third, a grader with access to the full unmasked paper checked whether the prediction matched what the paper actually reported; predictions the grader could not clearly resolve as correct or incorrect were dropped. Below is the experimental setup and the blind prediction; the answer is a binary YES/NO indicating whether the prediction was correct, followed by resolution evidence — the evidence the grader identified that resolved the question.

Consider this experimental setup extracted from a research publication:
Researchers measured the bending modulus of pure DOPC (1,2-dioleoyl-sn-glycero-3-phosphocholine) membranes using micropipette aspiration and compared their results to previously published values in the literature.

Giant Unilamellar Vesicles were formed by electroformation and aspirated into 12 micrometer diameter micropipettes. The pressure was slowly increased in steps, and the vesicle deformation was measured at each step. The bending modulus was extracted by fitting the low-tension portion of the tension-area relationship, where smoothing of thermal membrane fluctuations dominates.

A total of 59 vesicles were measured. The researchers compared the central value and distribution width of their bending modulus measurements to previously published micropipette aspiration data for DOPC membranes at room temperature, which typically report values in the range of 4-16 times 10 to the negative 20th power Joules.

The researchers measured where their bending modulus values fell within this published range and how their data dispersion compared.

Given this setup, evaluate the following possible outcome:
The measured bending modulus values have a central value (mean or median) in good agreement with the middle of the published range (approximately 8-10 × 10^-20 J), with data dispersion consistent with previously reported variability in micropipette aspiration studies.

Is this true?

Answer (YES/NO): NO